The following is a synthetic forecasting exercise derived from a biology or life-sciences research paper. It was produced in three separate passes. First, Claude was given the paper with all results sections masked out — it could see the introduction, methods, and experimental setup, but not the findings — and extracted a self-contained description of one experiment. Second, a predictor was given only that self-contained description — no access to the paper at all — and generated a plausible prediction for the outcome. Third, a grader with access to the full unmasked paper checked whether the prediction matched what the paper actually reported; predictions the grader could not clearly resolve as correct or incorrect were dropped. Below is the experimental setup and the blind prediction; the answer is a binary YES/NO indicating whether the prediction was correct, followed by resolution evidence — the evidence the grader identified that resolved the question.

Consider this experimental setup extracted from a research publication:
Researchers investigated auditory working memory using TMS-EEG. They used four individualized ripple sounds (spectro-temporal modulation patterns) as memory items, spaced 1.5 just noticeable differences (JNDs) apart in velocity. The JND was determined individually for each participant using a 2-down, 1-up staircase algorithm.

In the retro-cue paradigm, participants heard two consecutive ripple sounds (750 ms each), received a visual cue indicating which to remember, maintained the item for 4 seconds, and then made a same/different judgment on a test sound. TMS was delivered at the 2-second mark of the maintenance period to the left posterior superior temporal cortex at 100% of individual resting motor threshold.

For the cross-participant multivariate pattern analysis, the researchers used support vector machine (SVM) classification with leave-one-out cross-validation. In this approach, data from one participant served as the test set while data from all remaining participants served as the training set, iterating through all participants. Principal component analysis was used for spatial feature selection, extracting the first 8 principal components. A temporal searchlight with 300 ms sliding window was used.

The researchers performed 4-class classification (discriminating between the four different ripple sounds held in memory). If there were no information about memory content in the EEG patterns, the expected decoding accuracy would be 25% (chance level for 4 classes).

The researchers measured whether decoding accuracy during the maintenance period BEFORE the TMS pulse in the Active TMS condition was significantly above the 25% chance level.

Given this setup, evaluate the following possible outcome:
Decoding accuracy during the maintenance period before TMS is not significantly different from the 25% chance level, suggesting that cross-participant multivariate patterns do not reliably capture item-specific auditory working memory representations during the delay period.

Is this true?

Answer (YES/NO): YES